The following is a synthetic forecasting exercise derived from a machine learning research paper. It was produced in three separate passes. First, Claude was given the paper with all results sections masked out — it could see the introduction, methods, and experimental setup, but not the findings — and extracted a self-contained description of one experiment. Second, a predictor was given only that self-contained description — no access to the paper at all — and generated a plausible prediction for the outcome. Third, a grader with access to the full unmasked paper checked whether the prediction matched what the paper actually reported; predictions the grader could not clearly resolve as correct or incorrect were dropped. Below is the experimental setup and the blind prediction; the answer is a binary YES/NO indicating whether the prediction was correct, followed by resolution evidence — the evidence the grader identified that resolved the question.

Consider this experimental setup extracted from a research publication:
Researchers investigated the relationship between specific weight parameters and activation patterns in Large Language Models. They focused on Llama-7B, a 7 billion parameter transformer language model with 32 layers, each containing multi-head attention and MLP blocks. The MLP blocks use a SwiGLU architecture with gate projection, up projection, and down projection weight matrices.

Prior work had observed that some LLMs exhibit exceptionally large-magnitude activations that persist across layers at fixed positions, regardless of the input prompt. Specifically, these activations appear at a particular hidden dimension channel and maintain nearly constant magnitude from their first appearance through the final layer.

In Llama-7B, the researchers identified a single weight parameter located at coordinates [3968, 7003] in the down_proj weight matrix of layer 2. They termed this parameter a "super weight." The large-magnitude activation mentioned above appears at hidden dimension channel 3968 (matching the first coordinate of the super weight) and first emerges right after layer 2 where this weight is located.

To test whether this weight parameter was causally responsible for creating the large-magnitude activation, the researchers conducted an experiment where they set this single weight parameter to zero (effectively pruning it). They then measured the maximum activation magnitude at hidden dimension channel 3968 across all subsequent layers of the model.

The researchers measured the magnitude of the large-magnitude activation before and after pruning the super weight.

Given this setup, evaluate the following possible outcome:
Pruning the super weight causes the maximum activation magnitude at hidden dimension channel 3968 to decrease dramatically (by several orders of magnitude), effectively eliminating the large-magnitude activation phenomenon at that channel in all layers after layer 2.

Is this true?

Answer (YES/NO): NO